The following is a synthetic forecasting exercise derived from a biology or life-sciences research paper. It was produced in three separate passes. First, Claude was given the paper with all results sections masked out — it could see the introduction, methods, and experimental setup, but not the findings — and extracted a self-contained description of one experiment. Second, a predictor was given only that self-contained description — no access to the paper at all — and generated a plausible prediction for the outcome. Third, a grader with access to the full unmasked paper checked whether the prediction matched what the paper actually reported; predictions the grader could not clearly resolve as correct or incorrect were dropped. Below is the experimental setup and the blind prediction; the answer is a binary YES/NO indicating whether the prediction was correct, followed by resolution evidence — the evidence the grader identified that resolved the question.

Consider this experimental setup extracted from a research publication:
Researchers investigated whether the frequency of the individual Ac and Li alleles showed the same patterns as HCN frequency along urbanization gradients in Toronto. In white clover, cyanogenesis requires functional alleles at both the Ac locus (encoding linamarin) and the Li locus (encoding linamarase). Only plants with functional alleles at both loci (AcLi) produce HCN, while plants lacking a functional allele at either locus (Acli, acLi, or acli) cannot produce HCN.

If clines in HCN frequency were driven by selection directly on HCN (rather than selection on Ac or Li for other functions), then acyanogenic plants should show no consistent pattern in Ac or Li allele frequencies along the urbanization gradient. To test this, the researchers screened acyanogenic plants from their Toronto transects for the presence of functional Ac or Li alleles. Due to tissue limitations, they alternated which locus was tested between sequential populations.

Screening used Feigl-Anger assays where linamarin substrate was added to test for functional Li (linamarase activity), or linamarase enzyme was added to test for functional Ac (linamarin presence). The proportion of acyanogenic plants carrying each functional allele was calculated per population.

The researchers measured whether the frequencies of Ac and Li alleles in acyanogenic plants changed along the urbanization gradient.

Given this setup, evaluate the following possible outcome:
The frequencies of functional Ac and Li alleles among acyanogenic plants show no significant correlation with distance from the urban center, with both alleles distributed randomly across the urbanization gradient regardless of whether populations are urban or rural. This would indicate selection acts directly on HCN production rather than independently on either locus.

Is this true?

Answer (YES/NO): NO